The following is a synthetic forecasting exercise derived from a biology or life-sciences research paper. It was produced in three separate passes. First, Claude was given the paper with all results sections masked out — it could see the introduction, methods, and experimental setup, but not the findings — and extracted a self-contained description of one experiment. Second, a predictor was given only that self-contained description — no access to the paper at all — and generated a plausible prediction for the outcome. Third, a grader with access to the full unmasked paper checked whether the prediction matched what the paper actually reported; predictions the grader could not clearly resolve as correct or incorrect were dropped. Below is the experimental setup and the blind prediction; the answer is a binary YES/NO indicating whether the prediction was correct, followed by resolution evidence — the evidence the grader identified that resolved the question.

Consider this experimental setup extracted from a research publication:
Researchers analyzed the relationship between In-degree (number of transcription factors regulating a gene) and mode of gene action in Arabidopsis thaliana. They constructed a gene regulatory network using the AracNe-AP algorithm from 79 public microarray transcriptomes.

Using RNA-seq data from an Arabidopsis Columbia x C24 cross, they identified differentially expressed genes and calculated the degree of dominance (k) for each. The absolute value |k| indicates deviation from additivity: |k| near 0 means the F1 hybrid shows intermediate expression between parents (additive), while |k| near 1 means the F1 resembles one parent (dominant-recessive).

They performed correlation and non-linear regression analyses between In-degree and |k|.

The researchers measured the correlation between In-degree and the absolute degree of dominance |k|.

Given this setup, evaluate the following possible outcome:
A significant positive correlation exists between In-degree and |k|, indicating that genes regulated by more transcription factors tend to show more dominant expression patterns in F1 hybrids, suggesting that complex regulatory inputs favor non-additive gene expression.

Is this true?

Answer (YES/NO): YES